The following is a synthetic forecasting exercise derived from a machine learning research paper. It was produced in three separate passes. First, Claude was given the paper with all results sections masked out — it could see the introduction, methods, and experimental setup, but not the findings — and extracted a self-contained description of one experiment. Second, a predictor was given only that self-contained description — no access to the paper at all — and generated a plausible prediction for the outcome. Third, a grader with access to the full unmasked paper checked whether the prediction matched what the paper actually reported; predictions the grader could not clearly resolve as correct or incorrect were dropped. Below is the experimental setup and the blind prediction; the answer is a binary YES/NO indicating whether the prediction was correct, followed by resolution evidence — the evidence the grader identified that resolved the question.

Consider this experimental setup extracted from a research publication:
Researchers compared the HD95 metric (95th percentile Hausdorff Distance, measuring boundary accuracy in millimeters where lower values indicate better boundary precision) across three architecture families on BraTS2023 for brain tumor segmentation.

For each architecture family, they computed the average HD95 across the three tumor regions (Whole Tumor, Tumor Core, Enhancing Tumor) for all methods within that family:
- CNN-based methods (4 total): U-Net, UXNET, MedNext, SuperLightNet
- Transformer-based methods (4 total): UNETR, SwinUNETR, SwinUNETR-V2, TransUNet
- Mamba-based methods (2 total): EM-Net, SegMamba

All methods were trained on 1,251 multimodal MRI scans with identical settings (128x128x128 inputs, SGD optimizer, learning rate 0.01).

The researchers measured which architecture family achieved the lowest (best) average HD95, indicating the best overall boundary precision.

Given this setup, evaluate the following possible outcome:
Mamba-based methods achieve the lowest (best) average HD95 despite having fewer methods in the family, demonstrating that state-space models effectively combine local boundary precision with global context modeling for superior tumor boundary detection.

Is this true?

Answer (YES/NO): YES